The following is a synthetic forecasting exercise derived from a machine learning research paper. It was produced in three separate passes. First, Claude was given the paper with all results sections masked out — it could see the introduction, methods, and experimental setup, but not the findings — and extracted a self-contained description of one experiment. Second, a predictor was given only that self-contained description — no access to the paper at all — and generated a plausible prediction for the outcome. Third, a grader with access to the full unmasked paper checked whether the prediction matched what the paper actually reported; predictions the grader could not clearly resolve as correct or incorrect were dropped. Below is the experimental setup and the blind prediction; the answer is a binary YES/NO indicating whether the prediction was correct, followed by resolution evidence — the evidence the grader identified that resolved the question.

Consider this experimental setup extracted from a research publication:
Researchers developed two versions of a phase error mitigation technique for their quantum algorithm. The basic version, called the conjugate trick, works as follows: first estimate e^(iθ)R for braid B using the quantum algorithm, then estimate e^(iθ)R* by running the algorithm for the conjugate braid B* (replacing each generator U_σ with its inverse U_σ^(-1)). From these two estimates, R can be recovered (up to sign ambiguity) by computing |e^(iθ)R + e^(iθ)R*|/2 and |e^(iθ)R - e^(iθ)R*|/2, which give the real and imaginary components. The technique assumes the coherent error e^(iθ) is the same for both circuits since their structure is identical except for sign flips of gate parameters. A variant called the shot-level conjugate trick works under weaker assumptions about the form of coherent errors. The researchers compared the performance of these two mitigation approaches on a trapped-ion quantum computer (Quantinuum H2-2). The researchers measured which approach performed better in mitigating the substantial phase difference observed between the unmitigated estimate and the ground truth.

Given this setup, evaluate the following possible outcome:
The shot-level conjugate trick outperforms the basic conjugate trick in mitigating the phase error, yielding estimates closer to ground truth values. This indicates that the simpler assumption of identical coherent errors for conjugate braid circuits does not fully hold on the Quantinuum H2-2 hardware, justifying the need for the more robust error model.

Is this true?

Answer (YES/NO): NO